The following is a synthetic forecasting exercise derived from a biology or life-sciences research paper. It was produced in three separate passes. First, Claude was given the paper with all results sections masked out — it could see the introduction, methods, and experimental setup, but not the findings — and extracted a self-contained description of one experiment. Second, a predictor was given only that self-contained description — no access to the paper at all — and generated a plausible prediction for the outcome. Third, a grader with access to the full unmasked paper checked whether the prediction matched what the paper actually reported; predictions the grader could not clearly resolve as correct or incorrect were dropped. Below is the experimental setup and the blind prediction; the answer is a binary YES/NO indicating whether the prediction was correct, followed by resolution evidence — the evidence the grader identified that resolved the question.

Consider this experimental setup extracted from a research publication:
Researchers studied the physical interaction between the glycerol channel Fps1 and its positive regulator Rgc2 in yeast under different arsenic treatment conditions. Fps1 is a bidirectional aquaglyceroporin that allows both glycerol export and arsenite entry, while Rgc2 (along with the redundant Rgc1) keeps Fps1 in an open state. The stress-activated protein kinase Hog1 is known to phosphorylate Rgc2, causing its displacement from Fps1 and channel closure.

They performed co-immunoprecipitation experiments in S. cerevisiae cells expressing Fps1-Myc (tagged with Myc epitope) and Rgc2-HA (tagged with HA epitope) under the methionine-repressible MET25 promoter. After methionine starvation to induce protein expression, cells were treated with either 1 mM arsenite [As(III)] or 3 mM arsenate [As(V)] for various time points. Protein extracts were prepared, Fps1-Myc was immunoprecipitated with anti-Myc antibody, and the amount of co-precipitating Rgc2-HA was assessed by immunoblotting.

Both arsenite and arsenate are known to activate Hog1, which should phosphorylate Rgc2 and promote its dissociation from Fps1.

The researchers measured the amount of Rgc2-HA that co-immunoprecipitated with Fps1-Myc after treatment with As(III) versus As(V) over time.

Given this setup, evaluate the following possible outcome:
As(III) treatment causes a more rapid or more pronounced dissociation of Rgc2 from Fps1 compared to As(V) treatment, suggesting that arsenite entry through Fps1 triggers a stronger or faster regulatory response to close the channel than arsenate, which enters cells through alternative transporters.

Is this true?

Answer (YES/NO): NO